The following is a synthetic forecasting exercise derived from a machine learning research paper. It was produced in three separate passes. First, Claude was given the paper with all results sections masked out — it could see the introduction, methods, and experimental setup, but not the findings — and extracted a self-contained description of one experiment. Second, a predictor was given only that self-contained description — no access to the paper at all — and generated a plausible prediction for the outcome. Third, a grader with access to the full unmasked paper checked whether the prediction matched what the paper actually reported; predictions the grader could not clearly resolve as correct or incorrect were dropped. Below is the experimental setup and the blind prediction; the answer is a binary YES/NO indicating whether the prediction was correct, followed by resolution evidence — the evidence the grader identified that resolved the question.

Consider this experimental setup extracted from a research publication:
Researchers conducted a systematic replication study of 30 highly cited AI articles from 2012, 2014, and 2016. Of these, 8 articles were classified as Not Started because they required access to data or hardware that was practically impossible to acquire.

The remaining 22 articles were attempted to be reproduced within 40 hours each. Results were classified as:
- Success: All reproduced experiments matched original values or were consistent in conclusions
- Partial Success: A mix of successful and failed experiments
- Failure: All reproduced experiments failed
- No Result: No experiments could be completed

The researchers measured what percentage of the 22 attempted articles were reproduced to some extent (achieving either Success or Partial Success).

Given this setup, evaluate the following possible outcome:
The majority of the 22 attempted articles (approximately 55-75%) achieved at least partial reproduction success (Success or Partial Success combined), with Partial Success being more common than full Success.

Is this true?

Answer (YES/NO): NO